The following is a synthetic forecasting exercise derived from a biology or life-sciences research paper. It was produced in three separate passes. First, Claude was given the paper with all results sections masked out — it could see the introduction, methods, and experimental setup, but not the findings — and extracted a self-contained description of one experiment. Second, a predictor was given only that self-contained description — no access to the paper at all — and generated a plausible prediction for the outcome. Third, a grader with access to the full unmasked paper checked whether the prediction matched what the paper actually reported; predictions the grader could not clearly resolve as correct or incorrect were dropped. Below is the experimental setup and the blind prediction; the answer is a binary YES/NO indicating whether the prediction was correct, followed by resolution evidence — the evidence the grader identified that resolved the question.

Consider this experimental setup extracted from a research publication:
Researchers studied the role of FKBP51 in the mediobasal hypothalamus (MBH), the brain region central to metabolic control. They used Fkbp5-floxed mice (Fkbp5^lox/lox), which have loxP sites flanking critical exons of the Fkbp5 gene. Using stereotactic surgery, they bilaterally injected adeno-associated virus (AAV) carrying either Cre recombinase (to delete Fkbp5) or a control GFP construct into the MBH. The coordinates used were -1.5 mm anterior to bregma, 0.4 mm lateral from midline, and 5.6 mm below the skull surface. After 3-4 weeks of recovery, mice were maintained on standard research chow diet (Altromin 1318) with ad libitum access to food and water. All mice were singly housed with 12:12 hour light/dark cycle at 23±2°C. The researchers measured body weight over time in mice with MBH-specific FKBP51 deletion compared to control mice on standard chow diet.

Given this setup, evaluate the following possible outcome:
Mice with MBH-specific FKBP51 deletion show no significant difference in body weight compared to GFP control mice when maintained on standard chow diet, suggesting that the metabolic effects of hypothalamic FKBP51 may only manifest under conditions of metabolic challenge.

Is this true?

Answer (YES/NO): NO